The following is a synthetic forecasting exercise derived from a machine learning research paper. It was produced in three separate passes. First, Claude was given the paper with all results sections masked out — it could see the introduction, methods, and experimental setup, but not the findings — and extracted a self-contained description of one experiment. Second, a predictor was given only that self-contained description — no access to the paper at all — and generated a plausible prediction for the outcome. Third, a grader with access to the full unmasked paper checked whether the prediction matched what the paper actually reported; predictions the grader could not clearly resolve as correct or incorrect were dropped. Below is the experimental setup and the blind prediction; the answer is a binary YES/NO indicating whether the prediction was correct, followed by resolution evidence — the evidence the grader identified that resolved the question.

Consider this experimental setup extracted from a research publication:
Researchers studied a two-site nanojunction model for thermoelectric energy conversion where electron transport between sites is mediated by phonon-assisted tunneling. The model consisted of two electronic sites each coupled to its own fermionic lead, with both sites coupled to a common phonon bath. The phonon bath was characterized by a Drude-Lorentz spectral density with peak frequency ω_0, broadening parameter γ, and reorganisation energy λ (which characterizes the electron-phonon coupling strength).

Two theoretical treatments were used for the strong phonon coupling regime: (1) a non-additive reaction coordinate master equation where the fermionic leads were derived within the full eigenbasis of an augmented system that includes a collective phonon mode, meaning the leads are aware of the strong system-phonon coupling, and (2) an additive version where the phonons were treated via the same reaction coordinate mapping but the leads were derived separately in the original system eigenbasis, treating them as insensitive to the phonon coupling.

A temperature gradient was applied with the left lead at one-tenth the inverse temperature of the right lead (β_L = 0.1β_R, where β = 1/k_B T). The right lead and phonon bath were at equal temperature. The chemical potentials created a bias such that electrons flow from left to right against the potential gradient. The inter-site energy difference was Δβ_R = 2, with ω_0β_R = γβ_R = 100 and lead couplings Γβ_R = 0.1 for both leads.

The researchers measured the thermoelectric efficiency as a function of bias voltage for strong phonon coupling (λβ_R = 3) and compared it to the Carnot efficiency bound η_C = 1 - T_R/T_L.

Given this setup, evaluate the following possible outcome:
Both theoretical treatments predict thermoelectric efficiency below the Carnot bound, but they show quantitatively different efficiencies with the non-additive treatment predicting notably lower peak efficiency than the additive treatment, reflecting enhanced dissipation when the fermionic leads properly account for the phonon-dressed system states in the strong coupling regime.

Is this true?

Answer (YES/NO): NO